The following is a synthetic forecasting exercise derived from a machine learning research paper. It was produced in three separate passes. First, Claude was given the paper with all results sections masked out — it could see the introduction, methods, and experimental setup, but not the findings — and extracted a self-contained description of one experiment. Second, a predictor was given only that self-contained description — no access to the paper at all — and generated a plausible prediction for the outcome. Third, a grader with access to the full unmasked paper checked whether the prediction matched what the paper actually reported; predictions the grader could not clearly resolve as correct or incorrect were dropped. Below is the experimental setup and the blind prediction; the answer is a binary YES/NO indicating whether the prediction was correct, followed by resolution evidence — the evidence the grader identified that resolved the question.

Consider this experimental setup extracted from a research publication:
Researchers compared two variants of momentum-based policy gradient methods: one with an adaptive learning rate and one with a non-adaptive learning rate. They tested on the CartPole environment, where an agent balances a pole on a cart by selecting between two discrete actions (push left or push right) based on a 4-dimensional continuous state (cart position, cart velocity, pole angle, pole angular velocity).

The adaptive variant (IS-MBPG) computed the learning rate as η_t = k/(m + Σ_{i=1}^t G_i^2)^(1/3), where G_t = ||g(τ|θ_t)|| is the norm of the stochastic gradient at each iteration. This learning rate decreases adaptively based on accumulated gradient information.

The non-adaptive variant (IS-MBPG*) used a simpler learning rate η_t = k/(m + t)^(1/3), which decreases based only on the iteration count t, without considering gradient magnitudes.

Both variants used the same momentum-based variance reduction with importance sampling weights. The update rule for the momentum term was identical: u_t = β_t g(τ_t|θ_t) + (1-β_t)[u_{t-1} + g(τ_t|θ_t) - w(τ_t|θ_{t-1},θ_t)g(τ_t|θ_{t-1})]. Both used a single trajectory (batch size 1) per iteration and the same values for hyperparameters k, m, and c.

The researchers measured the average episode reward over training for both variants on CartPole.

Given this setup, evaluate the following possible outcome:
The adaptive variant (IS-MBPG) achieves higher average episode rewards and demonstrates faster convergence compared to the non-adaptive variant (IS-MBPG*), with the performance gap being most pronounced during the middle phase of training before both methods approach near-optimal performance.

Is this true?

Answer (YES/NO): NO